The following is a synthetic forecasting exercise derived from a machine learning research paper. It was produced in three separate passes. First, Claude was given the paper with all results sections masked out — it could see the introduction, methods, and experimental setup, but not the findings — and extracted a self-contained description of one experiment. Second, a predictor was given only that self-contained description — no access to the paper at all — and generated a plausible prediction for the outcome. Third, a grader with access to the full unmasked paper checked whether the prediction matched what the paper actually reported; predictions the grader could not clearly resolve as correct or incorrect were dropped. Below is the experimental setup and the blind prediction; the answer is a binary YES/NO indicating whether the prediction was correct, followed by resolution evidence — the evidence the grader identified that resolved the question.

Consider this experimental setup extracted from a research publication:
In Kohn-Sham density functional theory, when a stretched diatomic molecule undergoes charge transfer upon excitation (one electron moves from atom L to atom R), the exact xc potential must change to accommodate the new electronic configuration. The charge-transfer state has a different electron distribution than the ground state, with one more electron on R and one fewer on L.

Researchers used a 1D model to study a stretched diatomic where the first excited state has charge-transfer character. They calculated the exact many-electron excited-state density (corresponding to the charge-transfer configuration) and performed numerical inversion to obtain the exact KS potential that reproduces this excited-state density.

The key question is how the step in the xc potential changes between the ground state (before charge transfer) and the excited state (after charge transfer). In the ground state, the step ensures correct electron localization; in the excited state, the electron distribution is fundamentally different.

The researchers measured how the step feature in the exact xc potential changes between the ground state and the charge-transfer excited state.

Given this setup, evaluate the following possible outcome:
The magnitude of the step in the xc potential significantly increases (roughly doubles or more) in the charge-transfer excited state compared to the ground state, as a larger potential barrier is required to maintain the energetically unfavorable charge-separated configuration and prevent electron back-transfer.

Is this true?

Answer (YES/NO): NO